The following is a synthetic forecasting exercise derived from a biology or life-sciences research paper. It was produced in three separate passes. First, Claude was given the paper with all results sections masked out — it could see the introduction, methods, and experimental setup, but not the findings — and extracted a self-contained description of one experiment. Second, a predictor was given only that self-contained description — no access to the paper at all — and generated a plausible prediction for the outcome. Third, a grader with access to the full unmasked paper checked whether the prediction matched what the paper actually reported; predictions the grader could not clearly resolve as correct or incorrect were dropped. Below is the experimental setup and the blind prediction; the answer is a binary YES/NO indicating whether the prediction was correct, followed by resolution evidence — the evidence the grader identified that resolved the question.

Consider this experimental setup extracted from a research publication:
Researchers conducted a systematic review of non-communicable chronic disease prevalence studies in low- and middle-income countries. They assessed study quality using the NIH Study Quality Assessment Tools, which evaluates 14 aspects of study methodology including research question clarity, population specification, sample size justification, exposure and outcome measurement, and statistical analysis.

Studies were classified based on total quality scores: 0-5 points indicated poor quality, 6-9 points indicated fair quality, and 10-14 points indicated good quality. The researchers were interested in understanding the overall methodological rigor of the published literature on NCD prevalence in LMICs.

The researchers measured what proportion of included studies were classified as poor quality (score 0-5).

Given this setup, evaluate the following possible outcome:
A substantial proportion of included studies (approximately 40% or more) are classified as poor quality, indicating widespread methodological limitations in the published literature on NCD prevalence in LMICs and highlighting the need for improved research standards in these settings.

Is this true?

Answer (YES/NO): NO